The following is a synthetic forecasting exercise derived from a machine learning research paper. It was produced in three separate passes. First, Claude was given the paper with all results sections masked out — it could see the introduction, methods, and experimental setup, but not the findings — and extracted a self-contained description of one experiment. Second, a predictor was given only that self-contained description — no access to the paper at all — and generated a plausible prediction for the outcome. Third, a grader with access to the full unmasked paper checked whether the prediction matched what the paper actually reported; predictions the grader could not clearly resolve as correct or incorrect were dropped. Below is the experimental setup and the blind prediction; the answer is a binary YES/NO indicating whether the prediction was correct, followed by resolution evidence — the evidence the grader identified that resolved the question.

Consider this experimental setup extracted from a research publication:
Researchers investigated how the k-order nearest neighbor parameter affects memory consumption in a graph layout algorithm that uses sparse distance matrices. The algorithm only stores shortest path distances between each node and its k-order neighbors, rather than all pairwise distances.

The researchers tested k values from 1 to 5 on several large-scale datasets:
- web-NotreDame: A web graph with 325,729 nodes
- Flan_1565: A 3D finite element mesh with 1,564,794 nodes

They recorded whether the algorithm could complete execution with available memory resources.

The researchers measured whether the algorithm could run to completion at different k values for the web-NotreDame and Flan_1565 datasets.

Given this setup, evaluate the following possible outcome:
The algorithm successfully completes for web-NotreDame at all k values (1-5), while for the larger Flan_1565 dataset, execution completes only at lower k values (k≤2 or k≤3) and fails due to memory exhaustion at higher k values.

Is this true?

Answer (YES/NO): NO